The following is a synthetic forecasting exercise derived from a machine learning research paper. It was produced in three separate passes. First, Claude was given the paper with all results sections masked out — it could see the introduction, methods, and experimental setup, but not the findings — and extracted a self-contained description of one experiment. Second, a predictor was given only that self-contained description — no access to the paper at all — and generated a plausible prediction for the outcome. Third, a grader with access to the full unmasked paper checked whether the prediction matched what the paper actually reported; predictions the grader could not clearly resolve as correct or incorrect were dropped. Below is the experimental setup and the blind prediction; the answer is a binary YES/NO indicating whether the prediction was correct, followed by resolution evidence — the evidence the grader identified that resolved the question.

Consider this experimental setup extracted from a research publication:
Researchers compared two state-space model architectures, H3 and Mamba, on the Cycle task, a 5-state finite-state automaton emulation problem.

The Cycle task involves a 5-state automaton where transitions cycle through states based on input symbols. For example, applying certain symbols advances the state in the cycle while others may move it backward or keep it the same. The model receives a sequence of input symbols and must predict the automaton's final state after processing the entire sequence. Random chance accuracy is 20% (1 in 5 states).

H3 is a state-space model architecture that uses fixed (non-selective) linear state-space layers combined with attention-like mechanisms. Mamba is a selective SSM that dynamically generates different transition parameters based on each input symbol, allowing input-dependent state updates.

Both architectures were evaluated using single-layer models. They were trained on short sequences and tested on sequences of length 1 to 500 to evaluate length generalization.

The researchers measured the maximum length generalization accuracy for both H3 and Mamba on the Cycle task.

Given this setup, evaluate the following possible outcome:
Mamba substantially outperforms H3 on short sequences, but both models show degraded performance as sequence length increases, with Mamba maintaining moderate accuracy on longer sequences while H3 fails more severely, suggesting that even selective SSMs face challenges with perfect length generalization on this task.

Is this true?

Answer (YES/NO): NO